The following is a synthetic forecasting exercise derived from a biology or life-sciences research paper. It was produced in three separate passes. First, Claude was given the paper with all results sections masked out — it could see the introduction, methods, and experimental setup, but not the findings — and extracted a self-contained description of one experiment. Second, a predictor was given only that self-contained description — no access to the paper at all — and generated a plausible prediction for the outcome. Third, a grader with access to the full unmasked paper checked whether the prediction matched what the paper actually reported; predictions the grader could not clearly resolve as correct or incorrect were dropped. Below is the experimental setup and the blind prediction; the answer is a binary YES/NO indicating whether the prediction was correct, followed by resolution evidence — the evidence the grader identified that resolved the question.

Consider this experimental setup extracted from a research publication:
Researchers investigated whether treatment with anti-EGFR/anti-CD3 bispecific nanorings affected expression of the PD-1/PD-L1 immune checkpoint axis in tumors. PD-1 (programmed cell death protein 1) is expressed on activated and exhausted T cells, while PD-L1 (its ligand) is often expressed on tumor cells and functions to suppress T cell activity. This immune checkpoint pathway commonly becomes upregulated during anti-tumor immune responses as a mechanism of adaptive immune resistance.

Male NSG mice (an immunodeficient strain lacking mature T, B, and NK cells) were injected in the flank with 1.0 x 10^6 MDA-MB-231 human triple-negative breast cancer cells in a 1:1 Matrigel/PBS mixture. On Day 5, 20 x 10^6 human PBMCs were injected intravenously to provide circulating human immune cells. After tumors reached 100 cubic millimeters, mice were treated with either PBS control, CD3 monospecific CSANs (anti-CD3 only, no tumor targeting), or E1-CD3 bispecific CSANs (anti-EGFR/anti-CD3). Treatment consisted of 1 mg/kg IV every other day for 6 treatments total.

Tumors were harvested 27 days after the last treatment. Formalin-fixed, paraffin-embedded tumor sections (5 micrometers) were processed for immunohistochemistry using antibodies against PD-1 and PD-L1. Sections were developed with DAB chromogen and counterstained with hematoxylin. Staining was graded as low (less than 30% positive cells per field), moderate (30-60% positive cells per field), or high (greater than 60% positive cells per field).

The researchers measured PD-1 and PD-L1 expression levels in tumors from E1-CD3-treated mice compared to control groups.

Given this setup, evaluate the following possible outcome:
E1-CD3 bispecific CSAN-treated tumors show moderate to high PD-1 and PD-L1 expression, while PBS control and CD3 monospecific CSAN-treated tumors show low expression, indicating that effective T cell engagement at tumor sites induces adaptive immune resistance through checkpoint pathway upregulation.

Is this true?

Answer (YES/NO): NO